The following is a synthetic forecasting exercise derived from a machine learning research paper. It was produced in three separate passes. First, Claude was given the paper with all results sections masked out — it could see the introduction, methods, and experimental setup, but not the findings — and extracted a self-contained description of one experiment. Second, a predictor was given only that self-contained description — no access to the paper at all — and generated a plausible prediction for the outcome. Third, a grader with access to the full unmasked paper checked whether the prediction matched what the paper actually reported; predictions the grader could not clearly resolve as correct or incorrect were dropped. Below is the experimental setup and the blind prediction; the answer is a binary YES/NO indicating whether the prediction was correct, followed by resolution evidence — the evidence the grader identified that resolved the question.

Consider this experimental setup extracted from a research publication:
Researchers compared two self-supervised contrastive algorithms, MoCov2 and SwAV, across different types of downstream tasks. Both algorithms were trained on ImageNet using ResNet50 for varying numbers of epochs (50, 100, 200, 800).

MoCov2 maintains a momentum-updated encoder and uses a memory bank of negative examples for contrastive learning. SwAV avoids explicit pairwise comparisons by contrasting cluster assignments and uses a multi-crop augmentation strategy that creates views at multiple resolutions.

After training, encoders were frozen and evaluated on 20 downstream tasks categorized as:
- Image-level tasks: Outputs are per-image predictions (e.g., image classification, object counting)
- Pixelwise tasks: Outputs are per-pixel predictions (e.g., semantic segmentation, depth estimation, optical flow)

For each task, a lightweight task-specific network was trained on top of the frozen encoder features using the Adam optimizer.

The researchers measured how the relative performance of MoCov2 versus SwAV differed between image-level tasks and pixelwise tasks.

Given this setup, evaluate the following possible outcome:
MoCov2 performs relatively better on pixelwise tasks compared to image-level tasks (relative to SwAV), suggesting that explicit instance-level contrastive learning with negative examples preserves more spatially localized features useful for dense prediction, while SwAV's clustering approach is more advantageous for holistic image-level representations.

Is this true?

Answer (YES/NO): YES